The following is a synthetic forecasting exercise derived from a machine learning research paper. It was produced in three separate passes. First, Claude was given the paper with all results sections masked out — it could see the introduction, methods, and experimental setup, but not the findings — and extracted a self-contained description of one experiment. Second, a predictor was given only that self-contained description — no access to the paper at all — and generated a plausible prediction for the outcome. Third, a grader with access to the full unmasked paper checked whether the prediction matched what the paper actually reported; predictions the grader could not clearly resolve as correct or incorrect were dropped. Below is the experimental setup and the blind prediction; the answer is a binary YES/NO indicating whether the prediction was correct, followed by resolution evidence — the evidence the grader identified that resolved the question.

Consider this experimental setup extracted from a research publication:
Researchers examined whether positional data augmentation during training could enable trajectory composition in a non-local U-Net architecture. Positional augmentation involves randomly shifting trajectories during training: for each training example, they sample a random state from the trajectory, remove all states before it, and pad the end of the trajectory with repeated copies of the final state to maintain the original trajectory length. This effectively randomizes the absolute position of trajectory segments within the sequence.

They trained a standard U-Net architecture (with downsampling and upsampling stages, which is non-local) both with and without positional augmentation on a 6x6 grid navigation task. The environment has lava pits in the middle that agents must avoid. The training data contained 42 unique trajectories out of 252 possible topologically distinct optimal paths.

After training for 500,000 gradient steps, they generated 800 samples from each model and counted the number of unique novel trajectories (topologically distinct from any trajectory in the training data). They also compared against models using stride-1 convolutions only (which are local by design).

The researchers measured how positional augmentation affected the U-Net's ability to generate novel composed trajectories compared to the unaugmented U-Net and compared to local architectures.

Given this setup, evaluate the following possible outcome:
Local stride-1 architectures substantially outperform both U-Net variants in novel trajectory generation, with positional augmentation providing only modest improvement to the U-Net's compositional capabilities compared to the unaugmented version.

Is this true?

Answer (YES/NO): YES